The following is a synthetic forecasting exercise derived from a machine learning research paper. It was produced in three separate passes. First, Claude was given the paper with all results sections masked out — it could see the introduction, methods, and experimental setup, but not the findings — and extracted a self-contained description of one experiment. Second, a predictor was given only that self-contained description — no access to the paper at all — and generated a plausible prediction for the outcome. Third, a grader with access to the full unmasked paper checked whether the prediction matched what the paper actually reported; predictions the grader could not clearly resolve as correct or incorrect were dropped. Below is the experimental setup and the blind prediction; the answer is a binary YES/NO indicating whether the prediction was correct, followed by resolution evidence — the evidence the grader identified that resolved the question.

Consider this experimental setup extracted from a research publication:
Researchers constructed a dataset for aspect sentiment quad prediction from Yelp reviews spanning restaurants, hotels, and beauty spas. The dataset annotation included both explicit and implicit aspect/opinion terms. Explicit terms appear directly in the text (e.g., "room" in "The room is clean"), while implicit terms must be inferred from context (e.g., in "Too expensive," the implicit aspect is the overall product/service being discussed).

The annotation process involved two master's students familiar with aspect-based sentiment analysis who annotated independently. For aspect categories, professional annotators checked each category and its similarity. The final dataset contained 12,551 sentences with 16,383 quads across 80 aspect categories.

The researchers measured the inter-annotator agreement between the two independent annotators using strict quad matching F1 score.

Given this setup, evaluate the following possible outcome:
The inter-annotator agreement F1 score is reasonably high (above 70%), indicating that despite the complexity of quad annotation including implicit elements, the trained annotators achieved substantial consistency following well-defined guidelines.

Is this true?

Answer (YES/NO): YES